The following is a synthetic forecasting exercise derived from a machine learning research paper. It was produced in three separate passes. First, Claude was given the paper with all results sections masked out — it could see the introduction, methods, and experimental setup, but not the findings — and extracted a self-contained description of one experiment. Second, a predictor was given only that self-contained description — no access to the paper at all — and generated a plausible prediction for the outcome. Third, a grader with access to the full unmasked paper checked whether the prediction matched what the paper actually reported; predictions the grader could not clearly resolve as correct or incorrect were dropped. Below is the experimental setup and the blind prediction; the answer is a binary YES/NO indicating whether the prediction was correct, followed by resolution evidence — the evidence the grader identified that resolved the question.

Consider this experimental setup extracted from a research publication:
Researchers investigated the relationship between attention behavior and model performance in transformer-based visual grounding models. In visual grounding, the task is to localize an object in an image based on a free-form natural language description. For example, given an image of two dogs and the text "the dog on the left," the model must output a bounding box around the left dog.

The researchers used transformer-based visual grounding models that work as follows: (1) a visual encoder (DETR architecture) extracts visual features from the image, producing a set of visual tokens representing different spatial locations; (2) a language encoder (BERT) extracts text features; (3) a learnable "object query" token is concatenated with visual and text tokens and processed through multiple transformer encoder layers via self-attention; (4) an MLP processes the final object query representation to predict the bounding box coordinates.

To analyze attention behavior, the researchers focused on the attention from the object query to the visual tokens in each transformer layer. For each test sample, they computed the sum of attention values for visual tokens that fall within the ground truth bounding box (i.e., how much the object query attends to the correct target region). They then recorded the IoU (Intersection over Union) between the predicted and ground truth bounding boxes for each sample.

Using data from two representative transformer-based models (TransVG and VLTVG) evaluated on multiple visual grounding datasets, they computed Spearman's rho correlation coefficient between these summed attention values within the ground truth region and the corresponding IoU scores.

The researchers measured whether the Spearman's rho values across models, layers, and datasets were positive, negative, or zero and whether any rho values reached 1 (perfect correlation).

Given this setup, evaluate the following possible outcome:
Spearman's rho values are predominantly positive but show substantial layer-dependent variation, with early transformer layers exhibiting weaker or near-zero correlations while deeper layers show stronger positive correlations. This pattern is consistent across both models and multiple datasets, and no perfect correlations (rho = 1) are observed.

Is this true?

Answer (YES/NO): NO